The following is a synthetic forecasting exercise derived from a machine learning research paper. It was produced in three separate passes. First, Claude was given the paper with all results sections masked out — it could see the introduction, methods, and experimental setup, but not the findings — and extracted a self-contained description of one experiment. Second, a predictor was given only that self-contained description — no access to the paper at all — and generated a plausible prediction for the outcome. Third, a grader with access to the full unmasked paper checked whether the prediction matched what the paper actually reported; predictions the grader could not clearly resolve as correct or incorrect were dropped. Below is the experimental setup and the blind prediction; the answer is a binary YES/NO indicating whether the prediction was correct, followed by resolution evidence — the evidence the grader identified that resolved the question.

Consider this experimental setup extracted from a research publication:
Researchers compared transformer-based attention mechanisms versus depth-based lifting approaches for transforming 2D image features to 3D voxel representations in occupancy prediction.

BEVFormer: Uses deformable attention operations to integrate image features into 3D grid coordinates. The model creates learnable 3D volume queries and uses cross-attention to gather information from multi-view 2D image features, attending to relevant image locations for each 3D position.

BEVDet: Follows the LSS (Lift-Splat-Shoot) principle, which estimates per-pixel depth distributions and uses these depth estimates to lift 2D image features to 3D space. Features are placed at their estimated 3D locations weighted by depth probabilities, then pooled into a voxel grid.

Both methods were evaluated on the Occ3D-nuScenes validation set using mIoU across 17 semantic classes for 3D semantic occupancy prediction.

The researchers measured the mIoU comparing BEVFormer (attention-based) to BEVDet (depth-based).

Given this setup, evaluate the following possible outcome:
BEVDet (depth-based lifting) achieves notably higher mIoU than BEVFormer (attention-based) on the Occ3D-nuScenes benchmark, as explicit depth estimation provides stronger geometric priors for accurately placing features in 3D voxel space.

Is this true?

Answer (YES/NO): NO